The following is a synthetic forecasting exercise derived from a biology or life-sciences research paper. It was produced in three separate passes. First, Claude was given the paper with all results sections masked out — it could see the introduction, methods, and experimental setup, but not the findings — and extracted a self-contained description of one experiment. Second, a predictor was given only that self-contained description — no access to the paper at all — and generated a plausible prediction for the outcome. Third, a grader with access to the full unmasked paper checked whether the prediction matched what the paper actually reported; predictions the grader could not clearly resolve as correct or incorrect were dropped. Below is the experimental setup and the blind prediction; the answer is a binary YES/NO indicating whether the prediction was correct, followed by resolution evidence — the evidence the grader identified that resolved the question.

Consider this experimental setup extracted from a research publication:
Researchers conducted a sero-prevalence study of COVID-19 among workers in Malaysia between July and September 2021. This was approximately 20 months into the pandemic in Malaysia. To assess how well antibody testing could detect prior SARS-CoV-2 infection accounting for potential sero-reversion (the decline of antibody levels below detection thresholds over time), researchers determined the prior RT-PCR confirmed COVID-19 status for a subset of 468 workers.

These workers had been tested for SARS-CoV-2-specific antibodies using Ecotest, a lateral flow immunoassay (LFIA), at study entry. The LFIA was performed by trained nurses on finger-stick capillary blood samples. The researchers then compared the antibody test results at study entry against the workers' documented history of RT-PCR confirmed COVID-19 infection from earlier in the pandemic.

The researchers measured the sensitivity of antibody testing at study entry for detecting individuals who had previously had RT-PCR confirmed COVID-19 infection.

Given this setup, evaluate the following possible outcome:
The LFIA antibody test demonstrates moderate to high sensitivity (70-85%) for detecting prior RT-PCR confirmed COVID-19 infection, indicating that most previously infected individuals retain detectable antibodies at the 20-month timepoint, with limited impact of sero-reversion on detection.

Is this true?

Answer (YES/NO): NO